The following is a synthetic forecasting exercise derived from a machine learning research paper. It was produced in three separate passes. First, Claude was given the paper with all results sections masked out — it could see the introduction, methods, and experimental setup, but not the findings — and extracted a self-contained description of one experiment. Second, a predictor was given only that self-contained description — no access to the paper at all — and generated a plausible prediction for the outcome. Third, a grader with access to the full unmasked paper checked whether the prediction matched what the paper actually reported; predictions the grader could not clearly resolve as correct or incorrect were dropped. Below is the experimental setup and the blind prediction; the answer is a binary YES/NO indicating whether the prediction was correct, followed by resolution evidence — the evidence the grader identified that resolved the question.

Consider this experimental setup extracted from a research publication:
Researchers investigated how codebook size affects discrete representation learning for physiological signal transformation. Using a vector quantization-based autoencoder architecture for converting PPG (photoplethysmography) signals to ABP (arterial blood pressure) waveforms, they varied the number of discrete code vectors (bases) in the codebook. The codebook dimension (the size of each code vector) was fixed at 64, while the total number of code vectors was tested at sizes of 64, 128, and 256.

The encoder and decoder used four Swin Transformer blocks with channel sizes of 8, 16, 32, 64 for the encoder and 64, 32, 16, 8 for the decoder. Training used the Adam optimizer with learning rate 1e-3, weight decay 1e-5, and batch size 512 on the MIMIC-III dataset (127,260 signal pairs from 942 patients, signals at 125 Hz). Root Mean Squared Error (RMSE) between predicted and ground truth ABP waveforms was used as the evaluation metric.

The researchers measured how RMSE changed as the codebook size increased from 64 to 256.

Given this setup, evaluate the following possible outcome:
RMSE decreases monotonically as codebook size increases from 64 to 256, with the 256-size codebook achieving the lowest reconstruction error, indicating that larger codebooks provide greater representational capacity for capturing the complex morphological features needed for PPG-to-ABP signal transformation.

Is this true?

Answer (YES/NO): NO